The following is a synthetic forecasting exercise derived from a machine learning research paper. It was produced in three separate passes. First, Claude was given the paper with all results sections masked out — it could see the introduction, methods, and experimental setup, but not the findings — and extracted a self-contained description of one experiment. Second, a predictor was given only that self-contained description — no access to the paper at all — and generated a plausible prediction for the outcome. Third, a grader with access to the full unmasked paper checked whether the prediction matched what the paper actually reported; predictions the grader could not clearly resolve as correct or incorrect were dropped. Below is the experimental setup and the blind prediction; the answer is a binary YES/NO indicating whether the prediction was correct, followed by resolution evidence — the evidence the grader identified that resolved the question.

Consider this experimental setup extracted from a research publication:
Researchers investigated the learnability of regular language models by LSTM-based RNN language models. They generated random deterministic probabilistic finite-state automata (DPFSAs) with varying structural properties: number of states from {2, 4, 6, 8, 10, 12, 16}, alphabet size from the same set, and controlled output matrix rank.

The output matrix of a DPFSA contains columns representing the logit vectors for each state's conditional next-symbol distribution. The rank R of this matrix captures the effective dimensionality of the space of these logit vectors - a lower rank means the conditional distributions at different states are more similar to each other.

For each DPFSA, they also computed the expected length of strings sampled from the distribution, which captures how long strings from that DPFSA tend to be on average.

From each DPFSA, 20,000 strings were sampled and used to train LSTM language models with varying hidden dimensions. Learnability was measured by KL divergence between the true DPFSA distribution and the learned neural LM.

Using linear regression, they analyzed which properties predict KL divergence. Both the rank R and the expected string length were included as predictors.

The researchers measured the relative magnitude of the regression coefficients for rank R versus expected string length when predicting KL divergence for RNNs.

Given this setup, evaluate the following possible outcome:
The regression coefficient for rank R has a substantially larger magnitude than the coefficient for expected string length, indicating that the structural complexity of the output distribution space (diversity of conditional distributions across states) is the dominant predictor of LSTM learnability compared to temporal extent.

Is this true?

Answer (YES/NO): YES